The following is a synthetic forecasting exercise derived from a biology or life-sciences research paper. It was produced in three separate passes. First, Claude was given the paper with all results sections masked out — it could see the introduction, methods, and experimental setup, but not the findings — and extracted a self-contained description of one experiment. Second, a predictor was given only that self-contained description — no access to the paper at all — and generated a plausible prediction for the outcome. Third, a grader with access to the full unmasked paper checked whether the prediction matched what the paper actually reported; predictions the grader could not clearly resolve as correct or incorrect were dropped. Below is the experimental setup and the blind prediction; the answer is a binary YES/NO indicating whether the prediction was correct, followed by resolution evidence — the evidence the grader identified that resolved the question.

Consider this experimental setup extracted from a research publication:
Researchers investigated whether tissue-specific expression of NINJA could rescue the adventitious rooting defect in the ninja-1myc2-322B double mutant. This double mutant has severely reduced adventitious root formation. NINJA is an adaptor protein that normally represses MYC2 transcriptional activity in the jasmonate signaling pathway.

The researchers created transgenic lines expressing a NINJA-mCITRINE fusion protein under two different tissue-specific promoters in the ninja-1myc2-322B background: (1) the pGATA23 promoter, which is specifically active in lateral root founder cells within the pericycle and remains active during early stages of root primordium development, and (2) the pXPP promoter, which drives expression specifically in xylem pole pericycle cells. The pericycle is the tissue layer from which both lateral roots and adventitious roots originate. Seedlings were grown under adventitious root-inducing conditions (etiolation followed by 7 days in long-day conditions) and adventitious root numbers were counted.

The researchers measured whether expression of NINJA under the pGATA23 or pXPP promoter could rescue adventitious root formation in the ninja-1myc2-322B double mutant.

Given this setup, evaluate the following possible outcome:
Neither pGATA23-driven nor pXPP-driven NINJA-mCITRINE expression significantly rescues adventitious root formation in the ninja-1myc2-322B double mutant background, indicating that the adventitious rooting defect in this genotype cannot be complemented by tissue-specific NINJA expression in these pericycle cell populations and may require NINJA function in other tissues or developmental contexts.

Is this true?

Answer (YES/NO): NO